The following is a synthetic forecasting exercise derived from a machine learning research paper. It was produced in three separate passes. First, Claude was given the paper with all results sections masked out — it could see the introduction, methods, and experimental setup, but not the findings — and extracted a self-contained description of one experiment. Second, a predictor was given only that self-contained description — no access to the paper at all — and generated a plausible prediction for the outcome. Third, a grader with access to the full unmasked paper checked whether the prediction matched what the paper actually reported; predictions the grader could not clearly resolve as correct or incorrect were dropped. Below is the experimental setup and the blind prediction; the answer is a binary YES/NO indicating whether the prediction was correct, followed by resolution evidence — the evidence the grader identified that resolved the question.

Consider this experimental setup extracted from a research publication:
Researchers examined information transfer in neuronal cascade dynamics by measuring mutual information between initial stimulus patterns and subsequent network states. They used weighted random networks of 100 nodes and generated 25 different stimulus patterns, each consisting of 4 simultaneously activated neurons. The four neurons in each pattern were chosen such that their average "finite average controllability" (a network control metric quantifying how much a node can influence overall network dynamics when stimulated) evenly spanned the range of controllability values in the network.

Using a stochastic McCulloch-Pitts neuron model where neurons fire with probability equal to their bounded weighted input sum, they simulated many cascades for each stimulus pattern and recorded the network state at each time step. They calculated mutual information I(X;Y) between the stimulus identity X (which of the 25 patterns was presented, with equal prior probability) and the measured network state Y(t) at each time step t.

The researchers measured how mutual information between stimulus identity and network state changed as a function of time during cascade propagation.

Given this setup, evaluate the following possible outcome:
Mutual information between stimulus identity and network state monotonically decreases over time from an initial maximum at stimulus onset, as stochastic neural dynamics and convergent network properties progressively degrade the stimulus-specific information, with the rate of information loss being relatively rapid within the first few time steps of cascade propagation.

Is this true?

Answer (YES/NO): YES